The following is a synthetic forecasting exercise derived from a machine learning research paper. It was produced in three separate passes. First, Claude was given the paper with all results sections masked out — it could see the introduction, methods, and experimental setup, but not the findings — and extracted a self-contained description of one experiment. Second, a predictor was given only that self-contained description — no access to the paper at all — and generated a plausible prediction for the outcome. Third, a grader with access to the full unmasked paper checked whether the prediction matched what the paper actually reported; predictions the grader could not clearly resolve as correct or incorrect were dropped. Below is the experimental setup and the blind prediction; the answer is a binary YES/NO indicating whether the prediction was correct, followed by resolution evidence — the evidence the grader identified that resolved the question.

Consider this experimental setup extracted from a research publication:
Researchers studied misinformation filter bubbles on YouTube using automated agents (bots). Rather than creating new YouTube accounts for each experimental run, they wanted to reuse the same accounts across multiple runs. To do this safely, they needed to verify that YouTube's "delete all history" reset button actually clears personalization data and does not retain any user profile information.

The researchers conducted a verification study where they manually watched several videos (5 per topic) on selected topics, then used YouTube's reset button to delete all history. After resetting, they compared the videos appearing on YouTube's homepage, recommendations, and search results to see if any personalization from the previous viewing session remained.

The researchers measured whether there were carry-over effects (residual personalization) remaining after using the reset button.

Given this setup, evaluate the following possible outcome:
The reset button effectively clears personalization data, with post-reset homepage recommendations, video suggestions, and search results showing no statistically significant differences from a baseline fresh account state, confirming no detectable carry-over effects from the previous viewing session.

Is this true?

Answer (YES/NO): NO